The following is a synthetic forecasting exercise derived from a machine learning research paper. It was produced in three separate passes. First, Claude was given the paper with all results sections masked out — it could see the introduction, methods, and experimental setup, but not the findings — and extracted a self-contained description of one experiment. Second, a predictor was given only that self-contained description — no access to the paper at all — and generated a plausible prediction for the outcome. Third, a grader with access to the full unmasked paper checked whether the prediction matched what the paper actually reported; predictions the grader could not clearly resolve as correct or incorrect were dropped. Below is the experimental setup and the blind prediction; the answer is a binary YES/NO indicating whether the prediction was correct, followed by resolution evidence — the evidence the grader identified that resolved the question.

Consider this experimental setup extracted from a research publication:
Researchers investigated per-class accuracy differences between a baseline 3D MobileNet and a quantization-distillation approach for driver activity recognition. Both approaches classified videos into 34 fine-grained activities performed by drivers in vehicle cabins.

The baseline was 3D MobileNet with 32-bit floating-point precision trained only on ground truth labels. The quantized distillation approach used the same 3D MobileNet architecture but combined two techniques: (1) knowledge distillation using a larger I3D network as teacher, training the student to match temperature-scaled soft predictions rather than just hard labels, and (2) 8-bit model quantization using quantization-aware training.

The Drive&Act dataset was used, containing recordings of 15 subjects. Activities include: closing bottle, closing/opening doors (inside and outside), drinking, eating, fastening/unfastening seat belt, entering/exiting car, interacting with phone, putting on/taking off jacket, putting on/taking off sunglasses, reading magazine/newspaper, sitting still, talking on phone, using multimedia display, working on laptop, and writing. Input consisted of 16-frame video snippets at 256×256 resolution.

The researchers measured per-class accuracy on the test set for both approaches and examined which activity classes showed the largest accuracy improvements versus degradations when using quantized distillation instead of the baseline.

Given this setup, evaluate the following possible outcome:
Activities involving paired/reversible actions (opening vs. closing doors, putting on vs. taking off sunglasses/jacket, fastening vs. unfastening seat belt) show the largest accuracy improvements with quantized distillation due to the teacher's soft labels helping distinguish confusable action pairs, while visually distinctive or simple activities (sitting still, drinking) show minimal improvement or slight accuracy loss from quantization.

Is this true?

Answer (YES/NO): NO